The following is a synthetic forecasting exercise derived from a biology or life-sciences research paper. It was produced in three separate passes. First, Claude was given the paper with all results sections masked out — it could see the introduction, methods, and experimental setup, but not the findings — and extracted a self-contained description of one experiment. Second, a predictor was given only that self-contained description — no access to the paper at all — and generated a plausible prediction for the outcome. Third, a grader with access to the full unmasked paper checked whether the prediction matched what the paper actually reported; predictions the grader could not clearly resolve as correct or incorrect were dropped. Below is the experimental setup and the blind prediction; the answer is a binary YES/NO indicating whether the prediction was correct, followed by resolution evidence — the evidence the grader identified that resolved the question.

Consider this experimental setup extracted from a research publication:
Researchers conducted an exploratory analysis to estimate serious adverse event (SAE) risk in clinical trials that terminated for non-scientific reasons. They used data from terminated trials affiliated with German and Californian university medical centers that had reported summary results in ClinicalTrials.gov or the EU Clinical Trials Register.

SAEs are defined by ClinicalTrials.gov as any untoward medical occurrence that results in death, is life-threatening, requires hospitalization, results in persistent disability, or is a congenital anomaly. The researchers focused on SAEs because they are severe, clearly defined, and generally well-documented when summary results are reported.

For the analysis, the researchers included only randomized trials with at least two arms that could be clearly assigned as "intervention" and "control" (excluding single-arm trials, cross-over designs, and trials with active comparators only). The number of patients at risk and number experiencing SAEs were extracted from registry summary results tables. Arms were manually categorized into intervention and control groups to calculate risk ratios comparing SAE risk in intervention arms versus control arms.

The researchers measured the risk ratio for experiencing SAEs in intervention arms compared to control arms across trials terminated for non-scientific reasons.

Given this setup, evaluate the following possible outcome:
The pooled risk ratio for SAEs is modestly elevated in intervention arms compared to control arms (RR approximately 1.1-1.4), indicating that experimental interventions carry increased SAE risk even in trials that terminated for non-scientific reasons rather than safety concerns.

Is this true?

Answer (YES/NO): NO